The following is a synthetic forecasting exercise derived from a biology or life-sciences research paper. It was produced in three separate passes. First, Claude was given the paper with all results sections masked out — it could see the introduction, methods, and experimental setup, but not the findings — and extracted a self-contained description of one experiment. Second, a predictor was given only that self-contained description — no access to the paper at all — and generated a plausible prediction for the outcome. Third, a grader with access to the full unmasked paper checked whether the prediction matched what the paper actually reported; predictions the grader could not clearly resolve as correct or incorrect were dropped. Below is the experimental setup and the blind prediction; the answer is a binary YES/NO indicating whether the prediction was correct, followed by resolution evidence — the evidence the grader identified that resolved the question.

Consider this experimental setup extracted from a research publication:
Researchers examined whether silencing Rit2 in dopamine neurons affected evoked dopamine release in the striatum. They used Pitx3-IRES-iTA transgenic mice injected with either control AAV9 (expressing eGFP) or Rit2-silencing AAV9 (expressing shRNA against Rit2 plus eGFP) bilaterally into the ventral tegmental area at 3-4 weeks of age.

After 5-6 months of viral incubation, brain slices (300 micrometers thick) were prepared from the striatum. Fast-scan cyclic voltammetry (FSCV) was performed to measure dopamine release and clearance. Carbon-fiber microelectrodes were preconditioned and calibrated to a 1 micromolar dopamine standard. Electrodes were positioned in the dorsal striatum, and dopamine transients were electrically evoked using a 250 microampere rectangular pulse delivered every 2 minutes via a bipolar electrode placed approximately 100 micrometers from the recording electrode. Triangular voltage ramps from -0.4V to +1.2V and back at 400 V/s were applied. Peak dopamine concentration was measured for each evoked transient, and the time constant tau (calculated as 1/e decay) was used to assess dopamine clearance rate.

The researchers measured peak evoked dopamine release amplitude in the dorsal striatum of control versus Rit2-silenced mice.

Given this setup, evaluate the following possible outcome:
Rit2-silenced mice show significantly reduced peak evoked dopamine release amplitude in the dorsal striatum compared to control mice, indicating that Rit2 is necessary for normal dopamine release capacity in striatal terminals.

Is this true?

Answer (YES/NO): NO